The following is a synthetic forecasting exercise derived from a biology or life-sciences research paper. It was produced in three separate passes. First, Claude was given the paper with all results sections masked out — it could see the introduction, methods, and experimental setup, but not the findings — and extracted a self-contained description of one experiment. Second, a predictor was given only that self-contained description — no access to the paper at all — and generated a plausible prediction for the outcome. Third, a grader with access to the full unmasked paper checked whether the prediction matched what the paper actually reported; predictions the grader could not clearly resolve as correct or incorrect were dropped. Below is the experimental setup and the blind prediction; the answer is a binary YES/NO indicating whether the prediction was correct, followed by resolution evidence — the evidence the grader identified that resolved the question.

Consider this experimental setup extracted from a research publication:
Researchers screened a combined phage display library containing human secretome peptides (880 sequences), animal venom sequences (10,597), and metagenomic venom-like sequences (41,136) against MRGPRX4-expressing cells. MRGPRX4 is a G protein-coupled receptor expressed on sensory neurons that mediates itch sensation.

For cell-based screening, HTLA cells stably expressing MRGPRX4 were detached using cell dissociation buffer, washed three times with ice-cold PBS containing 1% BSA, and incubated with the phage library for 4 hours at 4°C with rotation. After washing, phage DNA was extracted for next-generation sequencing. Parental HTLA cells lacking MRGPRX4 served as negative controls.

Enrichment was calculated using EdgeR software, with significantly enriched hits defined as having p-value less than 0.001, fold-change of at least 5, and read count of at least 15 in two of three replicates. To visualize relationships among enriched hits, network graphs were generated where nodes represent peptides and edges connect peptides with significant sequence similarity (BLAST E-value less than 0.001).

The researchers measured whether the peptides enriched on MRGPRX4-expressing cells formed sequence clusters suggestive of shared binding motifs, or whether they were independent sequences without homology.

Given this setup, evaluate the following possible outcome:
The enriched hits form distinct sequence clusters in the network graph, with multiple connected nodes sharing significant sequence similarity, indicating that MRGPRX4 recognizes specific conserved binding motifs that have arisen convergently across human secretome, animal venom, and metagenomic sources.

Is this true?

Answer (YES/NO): NO